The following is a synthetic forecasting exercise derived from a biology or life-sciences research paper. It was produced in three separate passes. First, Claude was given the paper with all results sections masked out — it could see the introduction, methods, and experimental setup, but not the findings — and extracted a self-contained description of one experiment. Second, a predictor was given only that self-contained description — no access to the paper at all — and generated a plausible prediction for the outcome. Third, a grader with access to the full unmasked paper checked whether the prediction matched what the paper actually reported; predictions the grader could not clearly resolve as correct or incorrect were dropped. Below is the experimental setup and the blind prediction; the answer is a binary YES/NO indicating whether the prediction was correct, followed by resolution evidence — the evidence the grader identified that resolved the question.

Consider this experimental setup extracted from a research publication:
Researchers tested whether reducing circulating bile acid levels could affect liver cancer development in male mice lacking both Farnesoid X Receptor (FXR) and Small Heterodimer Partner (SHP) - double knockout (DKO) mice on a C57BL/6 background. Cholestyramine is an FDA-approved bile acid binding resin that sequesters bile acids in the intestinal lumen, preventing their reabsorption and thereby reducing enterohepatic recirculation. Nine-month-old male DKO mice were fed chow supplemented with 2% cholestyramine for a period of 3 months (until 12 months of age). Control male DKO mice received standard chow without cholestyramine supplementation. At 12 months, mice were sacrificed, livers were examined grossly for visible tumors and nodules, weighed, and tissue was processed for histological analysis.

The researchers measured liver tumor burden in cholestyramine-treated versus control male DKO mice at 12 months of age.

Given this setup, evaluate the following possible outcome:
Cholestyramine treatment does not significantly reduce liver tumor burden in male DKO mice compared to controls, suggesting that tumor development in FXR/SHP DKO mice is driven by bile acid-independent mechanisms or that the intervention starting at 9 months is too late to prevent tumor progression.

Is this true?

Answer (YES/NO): NO